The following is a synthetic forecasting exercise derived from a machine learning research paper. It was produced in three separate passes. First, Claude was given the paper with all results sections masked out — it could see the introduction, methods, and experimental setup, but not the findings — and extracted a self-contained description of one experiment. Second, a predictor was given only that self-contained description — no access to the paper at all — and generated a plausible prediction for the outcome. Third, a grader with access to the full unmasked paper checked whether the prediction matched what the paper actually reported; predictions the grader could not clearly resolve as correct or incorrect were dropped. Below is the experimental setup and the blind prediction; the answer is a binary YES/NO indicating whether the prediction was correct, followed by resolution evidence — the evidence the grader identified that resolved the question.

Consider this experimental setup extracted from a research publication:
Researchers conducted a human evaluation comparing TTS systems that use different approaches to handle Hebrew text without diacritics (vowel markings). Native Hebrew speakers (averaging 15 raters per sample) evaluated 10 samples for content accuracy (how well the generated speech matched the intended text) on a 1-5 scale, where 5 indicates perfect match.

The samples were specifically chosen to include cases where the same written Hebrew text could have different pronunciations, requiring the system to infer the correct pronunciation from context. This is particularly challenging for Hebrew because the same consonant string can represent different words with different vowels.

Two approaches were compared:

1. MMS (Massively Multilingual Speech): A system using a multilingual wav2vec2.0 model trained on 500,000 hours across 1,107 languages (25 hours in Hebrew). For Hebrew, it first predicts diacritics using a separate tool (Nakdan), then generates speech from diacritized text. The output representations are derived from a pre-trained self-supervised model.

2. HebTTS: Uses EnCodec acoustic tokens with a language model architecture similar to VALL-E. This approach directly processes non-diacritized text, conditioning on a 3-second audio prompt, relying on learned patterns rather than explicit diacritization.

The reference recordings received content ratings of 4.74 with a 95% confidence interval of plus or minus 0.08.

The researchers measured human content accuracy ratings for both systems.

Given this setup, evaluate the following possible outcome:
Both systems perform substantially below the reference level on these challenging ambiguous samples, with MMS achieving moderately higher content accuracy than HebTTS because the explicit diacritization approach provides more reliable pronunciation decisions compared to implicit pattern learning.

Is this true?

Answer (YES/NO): NO